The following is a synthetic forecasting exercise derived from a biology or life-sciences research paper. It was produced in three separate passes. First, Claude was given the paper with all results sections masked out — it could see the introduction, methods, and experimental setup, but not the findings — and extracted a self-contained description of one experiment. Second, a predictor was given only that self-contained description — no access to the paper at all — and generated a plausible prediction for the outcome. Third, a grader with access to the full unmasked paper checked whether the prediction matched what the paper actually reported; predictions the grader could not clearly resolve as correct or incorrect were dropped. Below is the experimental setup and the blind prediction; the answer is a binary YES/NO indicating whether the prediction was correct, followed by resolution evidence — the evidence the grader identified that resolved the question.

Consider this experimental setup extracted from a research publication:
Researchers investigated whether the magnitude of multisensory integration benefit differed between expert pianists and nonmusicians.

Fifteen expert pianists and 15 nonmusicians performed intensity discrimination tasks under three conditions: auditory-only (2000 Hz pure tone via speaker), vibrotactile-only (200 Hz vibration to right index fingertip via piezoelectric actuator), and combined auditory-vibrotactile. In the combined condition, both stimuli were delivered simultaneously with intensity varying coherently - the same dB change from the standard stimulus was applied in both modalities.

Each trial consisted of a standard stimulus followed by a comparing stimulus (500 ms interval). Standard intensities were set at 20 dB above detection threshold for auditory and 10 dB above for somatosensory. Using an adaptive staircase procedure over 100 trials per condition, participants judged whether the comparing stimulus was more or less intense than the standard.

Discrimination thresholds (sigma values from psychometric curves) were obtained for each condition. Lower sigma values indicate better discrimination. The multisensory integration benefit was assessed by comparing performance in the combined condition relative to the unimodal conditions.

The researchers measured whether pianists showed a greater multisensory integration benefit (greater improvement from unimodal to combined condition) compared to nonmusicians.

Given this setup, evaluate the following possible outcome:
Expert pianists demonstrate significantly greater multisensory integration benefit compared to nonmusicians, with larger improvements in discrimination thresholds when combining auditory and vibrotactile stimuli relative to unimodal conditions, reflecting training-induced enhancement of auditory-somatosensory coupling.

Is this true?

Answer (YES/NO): YES